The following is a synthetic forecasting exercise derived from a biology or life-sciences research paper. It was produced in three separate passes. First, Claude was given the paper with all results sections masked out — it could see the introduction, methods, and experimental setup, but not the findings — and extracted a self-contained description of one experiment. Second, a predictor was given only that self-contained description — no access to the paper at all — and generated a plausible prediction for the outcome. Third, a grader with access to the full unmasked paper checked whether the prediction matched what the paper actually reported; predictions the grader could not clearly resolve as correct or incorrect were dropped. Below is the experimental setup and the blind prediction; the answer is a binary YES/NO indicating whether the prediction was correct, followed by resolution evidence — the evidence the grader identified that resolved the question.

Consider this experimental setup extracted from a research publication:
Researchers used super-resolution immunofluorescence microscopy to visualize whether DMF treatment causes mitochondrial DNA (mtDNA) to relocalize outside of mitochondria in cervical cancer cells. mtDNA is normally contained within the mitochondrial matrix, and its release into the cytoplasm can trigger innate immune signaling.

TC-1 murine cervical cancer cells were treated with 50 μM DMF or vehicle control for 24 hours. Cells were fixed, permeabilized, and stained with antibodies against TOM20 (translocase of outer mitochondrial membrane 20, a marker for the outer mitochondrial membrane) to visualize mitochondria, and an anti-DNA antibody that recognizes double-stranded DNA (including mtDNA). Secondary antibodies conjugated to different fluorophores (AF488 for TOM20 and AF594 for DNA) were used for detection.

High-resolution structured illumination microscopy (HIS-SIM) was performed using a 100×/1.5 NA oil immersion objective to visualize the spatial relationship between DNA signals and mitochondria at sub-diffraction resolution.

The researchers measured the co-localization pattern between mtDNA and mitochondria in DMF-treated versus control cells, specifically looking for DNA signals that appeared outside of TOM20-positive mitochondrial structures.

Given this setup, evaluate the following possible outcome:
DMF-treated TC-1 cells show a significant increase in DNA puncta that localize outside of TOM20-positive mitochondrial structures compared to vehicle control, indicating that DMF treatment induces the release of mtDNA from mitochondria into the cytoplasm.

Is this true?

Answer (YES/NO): YES